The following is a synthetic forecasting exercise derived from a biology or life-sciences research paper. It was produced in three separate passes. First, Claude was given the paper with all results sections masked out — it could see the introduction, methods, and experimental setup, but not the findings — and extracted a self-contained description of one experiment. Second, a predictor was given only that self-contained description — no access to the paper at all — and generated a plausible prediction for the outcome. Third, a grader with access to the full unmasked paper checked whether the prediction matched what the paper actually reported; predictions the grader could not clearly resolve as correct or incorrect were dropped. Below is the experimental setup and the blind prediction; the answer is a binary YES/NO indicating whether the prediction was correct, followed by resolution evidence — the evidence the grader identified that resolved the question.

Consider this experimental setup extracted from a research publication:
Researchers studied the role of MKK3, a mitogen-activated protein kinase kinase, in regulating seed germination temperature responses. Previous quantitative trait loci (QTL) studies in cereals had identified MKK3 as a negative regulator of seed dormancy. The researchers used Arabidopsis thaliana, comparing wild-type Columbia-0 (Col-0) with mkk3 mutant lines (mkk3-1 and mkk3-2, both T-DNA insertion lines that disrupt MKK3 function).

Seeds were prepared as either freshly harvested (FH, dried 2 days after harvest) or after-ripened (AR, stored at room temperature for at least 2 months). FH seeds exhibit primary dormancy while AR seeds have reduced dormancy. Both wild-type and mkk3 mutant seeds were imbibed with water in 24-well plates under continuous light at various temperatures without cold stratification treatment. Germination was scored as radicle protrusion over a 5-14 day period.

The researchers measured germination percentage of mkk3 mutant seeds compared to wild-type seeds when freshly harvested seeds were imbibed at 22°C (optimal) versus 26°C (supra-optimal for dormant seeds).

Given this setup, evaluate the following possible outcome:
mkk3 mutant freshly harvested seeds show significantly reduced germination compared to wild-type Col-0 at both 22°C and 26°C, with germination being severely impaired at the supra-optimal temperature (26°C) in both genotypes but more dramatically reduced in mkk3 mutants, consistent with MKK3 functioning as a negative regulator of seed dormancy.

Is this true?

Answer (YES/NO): YES